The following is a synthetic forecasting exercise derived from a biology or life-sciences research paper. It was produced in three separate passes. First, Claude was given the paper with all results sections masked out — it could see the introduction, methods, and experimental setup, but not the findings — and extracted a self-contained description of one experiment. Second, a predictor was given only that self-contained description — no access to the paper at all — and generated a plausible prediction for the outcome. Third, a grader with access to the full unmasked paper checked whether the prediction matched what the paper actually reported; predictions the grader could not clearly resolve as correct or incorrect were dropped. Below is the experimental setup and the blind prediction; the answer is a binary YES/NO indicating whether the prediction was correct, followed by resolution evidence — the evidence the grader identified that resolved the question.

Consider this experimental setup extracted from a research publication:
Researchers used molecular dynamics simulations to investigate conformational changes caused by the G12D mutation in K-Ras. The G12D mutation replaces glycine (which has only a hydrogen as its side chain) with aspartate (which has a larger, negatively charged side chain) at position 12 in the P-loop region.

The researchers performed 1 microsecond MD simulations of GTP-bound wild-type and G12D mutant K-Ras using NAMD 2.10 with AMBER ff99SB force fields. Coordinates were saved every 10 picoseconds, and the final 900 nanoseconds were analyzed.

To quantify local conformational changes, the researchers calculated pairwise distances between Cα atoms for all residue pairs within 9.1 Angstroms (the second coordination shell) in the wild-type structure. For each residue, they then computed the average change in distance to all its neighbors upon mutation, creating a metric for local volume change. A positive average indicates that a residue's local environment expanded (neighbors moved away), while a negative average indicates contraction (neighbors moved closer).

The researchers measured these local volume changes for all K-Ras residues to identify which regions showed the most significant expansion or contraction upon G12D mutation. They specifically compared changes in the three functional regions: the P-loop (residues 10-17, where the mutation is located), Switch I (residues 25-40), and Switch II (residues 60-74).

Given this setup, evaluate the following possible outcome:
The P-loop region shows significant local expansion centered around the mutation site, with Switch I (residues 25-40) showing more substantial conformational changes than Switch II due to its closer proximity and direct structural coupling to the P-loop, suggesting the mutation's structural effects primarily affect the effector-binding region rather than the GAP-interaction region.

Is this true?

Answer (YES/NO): NO